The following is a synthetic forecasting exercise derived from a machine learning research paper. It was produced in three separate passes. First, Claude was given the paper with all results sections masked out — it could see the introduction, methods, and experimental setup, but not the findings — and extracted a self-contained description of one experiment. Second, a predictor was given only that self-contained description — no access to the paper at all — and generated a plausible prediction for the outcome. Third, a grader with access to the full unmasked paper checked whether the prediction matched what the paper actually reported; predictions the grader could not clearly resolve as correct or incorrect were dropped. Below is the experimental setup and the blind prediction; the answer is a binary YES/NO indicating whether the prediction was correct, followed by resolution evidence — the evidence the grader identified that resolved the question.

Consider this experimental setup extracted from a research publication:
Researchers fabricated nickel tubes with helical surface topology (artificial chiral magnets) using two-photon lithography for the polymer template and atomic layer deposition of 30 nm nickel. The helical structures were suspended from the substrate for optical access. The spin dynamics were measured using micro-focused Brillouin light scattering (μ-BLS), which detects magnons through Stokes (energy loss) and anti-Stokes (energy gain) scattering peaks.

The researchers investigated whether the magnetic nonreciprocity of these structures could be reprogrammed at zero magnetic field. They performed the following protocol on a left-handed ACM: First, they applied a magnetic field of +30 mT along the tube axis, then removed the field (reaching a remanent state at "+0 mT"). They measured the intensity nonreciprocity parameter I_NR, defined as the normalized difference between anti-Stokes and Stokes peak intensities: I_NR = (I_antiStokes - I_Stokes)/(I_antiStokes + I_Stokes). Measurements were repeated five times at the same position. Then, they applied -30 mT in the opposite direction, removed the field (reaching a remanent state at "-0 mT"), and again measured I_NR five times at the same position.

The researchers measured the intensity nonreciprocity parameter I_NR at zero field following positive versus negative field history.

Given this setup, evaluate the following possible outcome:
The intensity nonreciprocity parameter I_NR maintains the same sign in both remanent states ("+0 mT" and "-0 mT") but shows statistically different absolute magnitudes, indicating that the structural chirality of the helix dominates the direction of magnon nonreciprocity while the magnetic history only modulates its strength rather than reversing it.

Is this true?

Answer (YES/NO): NO